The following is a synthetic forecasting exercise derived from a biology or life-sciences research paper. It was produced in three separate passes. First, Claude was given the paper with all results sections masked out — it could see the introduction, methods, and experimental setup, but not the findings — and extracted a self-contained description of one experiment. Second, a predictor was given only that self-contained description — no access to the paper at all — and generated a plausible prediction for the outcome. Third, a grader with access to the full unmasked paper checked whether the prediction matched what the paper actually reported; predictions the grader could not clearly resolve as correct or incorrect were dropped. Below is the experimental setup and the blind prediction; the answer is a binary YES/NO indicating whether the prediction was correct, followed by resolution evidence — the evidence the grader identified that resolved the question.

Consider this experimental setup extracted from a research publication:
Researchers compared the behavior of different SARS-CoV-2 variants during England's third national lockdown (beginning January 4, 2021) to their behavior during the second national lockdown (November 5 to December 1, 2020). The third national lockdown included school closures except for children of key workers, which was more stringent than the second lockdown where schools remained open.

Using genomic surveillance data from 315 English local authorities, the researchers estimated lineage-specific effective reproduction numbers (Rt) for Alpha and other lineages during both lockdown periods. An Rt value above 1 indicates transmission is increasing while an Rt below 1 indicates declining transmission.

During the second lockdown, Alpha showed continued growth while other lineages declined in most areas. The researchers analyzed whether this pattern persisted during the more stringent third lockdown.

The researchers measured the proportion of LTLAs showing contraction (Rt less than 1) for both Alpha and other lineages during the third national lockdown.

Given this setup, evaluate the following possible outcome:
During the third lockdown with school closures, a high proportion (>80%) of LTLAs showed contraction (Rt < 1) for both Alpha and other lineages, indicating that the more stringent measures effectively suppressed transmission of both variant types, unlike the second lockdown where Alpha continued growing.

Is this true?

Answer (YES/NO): YES